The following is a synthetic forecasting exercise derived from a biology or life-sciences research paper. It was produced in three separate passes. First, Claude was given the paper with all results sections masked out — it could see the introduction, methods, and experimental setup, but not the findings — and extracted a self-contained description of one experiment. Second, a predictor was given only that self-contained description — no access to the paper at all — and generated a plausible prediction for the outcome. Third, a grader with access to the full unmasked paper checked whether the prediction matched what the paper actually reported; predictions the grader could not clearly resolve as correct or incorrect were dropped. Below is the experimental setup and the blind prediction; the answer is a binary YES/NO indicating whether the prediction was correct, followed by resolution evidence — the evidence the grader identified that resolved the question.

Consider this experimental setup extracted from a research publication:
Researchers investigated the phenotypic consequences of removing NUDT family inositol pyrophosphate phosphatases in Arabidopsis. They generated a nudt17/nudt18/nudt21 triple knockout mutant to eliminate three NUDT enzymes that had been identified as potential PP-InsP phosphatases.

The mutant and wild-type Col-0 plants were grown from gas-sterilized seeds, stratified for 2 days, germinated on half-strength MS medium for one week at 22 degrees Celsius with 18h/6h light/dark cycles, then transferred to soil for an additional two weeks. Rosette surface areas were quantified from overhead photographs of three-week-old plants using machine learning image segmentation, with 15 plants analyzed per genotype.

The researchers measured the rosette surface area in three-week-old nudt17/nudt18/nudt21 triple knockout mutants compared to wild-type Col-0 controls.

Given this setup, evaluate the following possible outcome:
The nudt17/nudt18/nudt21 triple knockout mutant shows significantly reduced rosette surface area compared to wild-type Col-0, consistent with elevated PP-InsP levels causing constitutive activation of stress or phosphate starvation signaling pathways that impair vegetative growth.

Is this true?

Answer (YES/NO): NO